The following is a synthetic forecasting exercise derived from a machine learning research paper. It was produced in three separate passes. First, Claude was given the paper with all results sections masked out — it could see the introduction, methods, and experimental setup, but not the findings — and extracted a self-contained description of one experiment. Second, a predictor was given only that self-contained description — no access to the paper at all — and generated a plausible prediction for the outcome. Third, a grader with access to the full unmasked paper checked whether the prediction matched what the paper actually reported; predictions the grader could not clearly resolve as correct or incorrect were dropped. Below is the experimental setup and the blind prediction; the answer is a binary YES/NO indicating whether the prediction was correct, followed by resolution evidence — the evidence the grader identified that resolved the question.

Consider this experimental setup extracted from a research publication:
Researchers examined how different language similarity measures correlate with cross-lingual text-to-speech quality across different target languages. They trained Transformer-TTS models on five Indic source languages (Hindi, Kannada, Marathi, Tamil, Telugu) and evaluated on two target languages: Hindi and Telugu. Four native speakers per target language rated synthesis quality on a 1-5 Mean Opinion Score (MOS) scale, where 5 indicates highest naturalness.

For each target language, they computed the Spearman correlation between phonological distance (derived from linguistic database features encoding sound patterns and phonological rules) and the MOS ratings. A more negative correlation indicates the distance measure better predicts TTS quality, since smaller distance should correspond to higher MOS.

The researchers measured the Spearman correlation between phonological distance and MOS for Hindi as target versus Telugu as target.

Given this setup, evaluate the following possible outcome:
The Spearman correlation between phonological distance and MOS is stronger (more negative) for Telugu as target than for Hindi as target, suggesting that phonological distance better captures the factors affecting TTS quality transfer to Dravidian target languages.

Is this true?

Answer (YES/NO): YES